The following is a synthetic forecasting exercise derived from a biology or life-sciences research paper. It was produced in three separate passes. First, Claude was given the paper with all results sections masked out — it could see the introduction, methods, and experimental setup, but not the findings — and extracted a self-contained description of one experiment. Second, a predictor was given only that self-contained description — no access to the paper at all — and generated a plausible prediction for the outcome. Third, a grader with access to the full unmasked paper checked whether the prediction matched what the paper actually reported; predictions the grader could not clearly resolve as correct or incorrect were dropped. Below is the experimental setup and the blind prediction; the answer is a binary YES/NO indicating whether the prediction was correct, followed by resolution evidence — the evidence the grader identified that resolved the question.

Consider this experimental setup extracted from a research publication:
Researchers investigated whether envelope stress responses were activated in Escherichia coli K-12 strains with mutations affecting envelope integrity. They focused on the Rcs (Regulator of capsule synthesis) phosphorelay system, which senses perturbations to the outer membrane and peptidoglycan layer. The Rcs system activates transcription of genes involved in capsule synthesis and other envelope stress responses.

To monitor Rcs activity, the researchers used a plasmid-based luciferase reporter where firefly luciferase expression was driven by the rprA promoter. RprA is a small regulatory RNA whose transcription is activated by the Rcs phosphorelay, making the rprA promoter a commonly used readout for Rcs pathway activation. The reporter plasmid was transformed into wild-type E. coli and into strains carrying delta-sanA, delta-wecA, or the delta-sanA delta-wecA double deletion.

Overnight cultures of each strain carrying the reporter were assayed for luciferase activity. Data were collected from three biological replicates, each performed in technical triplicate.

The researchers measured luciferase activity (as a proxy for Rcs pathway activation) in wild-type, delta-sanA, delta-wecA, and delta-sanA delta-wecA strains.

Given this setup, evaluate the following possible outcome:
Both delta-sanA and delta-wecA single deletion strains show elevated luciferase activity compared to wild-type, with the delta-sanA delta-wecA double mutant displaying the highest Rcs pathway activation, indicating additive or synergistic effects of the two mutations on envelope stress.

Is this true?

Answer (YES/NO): NO